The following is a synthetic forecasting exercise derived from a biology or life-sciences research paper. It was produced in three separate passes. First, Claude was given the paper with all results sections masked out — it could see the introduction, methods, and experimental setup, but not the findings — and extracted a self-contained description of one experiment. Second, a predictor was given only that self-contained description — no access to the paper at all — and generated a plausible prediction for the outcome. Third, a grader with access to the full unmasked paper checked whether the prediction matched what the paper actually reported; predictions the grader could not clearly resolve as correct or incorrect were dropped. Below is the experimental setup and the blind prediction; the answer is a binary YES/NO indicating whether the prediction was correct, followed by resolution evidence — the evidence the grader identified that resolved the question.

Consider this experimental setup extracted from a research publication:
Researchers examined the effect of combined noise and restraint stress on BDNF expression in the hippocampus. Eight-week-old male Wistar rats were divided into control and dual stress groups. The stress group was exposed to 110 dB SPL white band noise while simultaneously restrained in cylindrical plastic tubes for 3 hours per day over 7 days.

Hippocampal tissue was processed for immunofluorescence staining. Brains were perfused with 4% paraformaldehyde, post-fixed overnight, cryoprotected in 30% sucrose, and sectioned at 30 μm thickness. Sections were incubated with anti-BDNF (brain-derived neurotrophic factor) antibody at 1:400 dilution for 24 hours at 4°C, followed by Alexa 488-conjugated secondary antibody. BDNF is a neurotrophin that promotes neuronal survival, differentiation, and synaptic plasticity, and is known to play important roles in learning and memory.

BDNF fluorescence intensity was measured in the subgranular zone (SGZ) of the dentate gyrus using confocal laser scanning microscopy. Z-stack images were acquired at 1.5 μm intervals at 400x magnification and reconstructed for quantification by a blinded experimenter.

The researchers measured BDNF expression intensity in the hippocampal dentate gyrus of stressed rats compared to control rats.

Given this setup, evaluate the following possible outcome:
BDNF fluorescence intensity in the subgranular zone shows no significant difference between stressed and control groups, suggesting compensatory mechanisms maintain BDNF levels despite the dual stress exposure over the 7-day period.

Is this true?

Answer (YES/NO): NO